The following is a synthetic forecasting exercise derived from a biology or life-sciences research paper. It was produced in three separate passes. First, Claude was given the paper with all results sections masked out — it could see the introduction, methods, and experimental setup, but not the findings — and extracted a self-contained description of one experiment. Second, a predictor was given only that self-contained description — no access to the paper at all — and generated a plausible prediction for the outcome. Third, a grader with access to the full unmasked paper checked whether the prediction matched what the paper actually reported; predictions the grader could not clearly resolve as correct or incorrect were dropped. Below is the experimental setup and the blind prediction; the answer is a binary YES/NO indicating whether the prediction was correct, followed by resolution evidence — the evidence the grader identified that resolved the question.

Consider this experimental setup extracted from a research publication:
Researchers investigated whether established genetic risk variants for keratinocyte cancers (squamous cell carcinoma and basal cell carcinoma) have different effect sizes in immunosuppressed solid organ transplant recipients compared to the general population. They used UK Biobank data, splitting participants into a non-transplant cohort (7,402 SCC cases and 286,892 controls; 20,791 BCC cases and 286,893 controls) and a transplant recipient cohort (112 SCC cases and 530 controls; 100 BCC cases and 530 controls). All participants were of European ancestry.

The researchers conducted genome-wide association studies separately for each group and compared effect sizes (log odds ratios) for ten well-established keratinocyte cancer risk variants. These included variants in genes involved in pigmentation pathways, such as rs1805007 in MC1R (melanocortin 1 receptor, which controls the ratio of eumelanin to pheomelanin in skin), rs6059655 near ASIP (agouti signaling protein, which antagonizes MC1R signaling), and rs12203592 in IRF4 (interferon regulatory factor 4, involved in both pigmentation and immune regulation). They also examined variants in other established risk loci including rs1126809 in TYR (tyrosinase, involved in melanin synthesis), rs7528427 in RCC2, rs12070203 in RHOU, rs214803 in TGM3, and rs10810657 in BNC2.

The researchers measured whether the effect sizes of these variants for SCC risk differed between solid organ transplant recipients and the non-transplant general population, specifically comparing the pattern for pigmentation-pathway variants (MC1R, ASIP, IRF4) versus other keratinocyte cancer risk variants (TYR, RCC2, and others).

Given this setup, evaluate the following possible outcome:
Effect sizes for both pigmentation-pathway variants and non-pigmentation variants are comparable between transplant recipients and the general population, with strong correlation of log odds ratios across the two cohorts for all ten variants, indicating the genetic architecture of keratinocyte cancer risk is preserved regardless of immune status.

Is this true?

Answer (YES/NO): NO